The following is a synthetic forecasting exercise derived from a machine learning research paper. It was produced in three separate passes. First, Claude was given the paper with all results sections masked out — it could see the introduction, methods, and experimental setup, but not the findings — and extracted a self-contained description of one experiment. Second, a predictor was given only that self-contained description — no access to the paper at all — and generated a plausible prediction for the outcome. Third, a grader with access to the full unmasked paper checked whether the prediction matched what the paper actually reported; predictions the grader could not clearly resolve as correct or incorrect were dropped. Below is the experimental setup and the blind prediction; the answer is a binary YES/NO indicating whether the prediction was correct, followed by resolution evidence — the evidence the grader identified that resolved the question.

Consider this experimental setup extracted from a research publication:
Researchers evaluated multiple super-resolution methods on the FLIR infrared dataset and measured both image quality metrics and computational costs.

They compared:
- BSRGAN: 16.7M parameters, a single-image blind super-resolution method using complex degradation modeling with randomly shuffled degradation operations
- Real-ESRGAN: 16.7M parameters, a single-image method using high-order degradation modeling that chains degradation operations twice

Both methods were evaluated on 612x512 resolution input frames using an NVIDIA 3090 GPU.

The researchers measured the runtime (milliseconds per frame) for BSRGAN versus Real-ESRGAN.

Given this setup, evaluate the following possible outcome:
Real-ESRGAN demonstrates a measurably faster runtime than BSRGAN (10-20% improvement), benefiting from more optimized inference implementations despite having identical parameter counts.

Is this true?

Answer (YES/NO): NO